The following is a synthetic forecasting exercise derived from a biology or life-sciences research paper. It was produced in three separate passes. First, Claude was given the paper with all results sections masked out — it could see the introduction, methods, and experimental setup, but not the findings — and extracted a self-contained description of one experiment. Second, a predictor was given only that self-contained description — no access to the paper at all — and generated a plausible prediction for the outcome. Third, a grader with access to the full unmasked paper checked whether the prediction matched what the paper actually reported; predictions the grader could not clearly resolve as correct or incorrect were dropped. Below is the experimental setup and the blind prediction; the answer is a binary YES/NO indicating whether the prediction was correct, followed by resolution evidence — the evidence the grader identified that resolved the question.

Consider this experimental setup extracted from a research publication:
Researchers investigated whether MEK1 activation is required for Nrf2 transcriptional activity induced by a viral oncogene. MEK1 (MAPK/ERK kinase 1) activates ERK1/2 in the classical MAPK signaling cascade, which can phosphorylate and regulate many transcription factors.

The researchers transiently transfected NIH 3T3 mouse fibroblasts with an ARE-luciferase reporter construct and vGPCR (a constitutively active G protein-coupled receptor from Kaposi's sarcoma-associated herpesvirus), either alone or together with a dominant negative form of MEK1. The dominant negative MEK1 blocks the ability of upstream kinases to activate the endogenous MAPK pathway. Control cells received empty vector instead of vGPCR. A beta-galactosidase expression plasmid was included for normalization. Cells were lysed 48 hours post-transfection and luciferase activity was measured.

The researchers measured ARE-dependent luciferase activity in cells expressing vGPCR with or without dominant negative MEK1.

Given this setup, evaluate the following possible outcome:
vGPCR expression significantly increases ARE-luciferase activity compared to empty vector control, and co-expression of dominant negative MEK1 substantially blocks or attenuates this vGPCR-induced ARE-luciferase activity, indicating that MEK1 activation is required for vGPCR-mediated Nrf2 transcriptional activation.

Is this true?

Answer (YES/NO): YES